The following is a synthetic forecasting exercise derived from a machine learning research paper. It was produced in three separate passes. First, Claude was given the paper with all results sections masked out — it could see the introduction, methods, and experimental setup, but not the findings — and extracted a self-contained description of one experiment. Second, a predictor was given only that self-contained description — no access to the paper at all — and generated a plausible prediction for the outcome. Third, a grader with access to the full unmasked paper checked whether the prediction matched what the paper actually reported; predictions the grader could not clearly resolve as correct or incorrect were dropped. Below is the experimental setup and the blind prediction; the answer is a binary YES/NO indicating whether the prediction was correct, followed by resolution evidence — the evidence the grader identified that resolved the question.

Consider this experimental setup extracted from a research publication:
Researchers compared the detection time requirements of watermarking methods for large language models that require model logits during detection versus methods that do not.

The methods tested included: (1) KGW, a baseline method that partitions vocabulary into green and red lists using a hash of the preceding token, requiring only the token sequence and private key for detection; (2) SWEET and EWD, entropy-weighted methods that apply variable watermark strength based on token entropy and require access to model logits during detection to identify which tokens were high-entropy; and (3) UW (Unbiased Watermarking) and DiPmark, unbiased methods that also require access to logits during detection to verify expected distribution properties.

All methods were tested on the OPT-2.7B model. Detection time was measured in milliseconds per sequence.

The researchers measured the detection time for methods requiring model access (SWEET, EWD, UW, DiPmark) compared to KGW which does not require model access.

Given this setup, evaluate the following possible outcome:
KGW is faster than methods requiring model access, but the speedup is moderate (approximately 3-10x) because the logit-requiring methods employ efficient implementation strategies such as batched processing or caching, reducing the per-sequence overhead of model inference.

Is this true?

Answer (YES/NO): NO